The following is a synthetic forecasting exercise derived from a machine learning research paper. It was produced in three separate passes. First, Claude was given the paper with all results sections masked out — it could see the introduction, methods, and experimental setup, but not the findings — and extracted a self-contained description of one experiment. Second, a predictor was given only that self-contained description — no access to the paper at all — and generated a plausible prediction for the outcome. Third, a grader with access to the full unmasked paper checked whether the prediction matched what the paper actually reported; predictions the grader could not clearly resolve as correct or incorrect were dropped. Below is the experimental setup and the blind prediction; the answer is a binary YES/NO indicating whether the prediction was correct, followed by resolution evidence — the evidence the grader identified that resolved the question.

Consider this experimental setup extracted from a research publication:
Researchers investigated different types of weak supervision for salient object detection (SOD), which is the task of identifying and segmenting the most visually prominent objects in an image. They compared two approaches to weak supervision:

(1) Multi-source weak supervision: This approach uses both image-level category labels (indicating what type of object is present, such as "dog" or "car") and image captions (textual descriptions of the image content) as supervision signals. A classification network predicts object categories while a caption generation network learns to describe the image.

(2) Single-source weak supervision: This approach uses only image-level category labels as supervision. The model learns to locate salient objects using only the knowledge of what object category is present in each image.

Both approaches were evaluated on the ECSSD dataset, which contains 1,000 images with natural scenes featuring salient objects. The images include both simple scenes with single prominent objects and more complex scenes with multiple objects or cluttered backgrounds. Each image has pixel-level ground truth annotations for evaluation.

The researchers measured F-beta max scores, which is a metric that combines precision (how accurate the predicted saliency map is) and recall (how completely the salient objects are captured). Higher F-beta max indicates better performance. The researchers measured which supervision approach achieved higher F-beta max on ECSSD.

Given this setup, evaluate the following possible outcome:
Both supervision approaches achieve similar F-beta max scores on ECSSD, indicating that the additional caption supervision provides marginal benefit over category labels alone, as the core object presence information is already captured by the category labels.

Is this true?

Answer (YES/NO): NO